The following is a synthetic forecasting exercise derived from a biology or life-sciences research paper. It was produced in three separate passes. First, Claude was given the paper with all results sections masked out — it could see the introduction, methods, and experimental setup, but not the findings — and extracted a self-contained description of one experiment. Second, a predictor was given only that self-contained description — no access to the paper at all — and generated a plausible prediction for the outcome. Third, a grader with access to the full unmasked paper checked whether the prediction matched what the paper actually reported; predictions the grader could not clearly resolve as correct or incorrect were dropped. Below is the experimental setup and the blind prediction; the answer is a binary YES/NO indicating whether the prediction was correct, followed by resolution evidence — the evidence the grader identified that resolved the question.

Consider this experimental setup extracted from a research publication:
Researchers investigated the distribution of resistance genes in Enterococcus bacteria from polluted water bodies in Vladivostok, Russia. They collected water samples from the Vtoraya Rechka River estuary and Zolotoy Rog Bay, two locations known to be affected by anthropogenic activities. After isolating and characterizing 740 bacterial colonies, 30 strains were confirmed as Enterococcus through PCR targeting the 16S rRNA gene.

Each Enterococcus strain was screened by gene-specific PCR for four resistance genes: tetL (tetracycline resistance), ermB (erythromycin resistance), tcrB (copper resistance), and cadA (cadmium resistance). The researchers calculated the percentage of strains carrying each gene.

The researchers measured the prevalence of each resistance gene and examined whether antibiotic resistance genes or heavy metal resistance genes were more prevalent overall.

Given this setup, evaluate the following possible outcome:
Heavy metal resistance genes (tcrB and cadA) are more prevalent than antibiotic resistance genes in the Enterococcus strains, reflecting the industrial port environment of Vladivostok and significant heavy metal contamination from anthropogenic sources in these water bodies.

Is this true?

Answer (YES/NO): YES